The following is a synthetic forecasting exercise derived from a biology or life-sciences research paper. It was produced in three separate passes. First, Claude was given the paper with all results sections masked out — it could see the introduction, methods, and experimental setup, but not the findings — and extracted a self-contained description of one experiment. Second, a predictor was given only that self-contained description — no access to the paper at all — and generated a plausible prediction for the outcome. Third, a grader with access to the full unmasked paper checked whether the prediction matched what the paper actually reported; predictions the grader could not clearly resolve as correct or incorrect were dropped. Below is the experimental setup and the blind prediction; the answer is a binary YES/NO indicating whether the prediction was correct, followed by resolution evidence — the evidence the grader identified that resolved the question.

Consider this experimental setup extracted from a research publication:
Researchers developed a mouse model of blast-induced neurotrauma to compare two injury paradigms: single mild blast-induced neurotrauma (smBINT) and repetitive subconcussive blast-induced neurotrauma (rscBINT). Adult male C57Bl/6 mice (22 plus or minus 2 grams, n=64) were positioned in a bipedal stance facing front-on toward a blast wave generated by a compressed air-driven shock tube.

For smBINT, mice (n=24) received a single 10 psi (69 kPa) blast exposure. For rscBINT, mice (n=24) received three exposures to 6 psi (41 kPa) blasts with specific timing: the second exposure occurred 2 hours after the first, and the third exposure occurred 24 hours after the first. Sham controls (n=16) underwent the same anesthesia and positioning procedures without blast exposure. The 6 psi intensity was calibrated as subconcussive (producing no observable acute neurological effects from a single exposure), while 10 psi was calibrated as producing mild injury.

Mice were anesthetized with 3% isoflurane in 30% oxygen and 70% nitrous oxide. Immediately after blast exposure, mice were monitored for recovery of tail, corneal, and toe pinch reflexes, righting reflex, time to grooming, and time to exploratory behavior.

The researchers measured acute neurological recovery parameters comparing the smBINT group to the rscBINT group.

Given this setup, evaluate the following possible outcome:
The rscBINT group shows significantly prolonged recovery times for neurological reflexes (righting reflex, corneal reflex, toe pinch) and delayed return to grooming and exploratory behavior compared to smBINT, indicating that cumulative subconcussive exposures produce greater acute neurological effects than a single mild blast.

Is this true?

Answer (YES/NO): NO